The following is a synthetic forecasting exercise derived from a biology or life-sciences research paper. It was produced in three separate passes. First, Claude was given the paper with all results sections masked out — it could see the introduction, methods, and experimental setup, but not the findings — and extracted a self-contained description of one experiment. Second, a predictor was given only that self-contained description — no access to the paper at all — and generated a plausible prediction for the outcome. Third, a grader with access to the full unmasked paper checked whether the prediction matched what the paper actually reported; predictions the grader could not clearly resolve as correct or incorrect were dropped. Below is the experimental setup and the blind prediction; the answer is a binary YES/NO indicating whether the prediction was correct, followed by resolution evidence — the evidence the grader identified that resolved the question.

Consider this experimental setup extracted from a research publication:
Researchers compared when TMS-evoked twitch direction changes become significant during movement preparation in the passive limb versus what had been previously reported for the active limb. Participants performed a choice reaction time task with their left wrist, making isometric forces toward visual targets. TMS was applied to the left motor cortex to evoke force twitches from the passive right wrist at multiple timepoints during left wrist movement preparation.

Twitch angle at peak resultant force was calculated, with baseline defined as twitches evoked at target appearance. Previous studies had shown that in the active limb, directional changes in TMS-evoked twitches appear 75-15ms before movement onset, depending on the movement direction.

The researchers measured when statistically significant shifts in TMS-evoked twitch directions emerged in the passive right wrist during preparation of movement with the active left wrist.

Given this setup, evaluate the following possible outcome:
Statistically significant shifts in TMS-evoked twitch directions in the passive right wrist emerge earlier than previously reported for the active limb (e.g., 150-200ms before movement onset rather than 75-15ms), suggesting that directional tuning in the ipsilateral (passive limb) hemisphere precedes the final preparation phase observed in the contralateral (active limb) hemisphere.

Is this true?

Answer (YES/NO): NO